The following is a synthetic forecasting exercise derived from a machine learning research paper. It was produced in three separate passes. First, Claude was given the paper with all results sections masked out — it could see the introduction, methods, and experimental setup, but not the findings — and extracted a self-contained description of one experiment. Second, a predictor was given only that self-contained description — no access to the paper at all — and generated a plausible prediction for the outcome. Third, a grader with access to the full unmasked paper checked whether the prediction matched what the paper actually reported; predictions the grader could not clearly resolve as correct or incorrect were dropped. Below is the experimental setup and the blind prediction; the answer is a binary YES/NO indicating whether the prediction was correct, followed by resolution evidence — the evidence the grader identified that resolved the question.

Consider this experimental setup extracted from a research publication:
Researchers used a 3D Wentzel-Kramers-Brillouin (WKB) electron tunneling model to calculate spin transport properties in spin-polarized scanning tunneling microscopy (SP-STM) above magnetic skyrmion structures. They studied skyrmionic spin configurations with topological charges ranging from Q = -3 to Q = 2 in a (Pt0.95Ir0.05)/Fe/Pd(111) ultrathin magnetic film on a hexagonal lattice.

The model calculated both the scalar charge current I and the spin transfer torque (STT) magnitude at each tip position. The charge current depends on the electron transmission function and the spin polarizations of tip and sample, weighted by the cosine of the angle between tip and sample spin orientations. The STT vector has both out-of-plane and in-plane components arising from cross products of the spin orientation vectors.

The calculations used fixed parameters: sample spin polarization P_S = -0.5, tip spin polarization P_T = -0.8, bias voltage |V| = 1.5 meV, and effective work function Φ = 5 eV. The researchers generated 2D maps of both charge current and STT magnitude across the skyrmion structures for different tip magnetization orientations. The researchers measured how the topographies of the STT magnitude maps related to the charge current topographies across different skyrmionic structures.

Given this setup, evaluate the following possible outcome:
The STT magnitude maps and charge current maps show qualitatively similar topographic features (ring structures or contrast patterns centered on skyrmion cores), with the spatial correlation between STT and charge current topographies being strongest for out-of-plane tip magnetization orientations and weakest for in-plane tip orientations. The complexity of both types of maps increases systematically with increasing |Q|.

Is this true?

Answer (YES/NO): NO